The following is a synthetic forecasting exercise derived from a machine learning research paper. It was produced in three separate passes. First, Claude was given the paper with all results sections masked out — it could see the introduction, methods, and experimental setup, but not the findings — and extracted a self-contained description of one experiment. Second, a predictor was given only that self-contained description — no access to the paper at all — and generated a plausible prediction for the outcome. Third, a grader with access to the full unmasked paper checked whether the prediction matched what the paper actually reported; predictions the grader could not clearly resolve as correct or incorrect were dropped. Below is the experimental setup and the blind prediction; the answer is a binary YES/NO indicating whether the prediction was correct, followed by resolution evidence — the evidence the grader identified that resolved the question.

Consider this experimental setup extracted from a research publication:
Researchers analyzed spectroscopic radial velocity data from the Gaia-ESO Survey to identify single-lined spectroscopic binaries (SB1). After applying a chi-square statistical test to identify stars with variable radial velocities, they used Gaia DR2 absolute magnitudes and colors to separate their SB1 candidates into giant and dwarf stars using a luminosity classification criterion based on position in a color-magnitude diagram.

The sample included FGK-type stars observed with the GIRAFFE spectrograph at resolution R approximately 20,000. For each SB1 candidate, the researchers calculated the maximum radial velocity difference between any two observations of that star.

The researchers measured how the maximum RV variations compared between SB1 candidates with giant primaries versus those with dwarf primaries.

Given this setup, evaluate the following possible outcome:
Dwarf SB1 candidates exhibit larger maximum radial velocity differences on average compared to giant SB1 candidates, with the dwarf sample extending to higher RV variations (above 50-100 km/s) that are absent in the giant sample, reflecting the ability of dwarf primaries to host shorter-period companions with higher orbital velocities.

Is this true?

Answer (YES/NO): YES